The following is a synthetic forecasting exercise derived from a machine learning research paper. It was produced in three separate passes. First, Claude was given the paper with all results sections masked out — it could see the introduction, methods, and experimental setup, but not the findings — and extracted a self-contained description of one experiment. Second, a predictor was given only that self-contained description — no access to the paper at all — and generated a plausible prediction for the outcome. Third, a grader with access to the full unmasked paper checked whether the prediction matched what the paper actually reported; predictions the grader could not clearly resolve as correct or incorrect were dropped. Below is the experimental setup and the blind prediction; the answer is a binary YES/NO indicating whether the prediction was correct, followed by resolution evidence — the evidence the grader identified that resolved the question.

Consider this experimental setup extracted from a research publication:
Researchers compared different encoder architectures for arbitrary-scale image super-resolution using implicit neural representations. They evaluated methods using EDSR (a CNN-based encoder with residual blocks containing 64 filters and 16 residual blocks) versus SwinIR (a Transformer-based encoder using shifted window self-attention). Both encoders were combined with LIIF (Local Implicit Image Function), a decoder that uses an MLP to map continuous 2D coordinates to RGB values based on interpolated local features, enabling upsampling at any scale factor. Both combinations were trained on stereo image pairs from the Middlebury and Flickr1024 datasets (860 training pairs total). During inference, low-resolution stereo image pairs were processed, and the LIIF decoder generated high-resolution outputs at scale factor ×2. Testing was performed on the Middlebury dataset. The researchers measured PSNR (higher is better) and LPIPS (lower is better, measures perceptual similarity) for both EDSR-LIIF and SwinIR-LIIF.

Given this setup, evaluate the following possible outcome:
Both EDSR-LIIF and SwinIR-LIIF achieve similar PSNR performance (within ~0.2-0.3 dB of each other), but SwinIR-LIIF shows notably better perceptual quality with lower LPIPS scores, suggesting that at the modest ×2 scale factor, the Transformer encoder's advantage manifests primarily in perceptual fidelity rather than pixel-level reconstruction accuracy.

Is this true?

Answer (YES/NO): YES